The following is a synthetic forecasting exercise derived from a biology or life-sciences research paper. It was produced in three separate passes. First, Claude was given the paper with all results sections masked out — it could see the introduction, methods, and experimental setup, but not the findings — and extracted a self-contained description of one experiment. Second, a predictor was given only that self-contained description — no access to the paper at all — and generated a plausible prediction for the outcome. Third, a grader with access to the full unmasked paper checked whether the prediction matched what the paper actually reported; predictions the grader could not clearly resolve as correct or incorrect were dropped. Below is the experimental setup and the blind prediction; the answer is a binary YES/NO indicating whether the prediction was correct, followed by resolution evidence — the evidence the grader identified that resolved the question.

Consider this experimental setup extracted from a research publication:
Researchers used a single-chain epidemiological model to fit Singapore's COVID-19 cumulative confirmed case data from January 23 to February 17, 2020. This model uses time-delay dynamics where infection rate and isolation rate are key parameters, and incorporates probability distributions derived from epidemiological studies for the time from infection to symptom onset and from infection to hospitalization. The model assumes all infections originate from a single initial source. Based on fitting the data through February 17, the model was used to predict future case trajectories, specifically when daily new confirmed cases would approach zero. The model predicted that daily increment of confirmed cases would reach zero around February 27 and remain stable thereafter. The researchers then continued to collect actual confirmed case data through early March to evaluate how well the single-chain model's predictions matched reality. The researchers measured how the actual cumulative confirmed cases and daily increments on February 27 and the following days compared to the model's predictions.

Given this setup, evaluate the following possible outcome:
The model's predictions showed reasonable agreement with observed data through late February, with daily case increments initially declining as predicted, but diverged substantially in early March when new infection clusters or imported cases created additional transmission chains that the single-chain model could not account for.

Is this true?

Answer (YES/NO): NO